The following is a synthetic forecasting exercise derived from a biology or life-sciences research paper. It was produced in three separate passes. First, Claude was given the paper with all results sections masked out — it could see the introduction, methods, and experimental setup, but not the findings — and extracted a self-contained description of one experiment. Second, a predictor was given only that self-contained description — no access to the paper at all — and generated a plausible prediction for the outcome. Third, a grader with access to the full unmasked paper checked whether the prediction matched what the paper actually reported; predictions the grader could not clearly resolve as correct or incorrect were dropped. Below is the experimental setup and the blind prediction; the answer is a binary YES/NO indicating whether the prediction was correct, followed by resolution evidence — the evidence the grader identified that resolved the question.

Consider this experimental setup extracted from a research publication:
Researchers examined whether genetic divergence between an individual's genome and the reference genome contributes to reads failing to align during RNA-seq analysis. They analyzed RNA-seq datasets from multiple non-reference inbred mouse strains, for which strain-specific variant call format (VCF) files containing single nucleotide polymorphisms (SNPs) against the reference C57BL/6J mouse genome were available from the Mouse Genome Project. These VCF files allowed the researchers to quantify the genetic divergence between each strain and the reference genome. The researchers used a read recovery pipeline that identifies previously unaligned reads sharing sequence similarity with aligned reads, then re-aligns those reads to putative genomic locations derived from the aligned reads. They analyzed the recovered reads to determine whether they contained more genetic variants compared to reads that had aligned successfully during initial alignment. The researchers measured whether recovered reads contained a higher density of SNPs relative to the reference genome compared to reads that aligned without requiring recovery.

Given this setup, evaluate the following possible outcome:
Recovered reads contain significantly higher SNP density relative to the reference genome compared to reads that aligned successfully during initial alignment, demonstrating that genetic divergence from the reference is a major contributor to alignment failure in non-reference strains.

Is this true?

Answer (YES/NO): YES